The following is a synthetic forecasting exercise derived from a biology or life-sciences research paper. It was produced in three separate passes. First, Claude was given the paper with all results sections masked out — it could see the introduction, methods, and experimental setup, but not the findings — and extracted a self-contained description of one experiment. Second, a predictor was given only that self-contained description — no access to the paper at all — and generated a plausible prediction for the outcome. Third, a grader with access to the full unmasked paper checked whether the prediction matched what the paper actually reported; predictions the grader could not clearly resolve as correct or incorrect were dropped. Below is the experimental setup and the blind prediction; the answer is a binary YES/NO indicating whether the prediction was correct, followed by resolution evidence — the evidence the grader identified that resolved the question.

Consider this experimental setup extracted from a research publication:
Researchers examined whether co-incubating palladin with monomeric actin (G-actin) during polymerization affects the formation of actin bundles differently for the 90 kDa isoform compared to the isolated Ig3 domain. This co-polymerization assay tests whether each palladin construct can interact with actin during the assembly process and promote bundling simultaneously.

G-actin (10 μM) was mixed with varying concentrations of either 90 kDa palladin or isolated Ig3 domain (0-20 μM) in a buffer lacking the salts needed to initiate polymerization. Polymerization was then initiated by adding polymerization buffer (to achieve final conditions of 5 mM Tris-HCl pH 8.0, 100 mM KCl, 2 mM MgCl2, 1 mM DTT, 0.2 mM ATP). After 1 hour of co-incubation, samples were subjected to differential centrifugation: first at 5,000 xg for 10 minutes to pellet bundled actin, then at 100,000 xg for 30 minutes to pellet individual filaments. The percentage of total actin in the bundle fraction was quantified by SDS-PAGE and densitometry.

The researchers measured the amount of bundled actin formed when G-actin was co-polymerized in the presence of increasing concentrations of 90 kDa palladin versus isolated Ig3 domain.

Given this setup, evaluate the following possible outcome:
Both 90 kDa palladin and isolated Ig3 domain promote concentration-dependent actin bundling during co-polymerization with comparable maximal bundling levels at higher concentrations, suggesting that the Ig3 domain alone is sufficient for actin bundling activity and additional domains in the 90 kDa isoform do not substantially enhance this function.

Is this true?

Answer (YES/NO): NO